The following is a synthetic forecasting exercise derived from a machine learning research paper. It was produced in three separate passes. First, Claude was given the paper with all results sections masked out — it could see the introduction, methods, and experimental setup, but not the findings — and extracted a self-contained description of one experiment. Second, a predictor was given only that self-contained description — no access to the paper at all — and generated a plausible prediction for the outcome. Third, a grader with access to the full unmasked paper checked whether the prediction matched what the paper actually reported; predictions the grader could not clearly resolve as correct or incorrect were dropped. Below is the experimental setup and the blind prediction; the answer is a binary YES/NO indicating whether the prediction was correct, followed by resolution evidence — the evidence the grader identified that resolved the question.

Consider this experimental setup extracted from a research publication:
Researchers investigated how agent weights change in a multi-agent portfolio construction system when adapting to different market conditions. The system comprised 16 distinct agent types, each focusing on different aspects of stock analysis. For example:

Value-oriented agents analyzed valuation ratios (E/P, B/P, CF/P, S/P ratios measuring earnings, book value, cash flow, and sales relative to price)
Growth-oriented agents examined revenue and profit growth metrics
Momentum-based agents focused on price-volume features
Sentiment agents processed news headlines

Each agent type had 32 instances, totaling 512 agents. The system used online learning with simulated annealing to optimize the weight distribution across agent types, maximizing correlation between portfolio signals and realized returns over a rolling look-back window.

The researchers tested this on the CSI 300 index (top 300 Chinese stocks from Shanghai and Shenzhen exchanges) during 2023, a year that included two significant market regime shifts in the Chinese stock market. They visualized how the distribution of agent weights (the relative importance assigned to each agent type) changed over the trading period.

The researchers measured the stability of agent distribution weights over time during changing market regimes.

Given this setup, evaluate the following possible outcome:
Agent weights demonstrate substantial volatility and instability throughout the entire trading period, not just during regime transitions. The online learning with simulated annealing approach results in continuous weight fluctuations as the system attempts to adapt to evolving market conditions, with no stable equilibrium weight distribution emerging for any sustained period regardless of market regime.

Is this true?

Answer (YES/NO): NO